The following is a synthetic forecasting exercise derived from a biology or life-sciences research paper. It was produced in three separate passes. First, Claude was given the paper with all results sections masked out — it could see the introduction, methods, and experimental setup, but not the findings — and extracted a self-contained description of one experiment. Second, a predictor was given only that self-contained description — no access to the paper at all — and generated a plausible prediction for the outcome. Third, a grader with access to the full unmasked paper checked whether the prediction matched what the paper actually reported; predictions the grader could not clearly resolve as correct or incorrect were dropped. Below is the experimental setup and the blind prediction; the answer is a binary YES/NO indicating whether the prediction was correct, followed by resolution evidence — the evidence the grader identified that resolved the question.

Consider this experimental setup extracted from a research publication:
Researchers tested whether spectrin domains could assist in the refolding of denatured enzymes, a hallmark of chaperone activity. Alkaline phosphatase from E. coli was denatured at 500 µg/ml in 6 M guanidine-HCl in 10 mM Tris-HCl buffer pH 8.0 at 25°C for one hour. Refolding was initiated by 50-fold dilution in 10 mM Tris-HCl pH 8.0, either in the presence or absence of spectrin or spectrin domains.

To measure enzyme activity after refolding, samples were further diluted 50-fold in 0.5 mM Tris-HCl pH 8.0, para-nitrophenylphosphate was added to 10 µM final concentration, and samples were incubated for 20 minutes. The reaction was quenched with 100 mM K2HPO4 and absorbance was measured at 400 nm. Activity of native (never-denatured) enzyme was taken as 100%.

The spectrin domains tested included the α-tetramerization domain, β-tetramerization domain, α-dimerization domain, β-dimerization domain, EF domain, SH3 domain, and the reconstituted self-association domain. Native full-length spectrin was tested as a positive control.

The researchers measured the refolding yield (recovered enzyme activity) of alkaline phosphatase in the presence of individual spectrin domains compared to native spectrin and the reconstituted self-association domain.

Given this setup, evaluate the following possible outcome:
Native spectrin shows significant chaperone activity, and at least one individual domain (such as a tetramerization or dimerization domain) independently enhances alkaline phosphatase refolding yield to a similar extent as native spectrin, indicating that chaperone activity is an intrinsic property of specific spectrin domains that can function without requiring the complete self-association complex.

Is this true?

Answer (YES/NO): YES